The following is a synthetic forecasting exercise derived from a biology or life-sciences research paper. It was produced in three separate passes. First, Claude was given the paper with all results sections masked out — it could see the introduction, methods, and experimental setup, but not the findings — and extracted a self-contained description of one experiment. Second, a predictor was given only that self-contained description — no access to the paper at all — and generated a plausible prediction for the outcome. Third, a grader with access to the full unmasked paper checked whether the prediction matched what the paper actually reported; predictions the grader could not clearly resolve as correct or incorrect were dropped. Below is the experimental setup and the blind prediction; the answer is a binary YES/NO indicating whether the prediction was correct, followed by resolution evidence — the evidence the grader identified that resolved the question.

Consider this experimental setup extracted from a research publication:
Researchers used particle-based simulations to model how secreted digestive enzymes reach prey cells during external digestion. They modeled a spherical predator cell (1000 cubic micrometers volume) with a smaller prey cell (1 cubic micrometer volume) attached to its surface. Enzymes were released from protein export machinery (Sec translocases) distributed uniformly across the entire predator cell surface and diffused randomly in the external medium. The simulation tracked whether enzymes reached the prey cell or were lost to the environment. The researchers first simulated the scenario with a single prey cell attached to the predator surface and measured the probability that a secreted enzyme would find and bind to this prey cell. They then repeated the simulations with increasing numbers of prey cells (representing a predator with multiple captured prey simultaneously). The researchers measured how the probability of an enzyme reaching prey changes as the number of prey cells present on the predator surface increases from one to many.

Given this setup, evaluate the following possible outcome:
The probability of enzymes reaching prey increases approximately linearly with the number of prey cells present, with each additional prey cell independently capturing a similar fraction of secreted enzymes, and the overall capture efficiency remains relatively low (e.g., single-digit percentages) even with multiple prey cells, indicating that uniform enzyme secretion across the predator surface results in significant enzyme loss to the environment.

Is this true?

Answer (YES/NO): NO